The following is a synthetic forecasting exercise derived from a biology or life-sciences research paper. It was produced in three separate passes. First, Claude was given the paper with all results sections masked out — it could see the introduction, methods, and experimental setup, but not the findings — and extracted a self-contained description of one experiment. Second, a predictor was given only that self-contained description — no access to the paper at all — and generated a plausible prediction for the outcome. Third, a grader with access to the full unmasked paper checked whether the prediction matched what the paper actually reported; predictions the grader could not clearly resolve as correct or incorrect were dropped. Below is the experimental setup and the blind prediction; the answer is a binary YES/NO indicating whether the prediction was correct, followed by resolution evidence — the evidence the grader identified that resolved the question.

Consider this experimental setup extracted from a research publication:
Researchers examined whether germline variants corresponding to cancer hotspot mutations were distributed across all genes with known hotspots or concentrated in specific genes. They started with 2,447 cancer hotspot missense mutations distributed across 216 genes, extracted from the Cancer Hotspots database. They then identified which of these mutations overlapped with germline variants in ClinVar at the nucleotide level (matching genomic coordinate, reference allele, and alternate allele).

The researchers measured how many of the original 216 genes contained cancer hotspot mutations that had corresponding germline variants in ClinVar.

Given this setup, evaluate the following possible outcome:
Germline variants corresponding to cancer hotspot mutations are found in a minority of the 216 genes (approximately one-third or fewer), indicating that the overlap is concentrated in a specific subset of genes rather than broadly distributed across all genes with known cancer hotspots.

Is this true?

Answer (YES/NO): NO